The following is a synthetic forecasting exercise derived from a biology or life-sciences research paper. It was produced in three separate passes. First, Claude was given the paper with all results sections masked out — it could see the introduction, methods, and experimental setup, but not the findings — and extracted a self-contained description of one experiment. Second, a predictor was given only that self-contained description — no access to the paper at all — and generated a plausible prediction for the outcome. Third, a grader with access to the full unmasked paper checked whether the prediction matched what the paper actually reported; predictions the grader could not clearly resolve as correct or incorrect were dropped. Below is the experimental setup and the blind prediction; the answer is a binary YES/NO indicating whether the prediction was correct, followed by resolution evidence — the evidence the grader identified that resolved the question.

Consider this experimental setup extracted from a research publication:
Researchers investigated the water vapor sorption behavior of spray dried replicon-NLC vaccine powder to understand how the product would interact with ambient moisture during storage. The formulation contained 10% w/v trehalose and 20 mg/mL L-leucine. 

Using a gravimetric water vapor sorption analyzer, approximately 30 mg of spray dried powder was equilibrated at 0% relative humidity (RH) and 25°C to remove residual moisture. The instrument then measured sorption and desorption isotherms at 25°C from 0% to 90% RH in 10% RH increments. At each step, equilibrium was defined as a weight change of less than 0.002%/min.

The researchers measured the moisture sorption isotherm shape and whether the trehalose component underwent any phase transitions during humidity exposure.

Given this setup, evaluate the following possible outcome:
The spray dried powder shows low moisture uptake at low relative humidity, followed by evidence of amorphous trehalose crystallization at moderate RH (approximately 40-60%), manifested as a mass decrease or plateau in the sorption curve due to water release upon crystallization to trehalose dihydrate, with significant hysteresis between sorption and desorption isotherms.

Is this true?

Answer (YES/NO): NO